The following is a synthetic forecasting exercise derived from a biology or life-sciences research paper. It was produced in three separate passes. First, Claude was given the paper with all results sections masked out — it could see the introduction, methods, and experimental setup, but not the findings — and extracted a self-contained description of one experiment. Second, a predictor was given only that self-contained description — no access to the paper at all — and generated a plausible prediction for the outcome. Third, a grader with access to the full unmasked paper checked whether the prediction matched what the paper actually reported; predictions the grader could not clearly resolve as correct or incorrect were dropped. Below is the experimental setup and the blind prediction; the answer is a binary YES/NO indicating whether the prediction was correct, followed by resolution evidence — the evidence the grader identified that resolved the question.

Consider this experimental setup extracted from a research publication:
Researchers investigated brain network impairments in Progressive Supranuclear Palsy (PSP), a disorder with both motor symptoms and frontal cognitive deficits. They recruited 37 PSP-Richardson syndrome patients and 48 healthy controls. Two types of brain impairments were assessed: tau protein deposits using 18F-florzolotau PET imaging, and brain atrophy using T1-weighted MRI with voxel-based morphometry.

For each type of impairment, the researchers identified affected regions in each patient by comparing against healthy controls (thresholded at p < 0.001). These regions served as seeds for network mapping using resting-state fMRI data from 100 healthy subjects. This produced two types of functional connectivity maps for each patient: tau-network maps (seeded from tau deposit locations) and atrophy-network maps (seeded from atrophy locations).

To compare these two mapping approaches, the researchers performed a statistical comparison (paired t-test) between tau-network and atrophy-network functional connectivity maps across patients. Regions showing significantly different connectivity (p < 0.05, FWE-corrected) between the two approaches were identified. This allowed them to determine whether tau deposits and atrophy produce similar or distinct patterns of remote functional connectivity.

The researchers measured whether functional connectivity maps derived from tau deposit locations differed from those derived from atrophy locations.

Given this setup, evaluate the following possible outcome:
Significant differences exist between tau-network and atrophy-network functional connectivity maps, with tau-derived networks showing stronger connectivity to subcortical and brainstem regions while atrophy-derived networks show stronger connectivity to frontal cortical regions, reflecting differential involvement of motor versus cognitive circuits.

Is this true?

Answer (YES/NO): NO